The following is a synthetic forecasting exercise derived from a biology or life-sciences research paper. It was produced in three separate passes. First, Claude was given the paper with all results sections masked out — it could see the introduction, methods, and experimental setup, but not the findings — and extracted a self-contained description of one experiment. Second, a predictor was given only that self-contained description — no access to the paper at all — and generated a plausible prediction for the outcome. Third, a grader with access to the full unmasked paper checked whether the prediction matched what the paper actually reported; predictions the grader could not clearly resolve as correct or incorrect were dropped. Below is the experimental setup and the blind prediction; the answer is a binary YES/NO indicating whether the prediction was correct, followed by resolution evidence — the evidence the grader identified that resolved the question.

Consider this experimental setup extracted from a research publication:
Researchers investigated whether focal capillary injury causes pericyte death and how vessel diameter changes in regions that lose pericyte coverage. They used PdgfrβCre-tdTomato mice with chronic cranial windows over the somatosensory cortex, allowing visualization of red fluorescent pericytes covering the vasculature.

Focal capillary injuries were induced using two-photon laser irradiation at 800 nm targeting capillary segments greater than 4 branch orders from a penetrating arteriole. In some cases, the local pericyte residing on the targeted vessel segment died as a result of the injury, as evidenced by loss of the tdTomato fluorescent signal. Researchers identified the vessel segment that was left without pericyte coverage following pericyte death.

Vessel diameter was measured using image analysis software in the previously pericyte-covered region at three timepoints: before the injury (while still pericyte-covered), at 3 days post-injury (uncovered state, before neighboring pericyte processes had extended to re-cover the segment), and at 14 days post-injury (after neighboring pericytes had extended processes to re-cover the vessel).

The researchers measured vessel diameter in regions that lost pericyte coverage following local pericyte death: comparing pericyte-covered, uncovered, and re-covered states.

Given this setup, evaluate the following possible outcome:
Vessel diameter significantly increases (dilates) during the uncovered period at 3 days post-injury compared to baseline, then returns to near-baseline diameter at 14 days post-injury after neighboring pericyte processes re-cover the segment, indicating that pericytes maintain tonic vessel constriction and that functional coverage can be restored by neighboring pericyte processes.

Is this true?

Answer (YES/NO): YES